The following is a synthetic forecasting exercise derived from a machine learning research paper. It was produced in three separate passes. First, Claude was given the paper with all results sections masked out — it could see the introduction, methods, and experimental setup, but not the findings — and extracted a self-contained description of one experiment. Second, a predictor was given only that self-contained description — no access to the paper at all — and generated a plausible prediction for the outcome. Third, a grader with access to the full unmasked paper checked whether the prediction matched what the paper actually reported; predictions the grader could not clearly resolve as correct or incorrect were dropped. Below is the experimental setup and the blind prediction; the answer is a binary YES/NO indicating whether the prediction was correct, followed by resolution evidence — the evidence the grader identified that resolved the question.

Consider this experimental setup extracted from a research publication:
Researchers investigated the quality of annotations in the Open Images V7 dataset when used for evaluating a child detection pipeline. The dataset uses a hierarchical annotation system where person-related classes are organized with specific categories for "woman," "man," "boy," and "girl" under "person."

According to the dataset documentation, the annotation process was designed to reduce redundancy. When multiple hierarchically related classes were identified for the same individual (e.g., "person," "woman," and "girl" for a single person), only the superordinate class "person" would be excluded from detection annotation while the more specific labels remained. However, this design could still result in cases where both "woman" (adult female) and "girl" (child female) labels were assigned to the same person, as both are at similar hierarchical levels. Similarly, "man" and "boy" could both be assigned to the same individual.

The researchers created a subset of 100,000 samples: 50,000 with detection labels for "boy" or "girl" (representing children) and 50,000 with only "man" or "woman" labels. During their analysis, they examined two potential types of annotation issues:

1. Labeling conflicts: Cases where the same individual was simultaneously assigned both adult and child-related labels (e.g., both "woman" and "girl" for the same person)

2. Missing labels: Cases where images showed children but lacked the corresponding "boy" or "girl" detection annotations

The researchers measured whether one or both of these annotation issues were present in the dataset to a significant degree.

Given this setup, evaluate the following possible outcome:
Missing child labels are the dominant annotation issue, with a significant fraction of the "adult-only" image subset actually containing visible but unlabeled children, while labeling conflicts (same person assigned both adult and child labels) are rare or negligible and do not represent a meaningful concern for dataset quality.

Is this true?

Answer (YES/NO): NO